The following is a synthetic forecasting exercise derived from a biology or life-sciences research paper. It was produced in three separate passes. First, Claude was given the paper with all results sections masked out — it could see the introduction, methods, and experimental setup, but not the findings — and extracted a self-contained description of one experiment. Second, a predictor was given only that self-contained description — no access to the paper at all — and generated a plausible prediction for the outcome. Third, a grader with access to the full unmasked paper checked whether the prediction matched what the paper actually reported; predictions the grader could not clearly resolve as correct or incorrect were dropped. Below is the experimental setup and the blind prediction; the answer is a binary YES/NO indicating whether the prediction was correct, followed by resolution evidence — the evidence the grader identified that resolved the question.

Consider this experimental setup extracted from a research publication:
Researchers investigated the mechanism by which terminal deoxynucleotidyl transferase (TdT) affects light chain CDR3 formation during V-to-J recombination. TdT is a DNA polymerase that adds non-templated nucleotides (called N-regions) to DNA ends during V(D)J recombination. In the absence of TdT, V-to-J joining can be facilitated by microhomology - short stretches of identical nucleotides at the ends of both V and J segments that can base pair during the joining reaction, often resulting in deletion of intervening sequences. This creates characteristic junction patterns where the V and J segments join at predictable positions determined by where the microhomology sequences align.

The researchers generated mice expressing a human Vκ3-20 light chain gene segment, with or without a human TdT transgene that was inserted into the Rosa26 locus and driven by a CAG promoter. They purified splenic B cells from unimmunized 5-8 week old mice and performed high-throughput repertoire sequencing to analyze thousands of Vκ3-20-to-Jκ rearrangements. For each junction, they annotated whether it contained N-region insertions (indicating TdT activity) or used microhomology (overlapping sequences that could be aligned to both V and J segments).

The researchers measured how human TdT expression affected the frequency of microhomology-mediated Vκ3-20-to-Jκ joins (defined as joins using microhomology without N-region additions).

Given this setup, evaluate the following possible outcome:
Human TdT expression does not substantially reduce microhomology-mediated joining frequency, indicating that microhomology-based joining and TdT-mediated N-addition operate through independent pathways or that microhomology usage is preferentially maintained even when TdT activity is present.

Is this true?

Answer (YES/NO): NO